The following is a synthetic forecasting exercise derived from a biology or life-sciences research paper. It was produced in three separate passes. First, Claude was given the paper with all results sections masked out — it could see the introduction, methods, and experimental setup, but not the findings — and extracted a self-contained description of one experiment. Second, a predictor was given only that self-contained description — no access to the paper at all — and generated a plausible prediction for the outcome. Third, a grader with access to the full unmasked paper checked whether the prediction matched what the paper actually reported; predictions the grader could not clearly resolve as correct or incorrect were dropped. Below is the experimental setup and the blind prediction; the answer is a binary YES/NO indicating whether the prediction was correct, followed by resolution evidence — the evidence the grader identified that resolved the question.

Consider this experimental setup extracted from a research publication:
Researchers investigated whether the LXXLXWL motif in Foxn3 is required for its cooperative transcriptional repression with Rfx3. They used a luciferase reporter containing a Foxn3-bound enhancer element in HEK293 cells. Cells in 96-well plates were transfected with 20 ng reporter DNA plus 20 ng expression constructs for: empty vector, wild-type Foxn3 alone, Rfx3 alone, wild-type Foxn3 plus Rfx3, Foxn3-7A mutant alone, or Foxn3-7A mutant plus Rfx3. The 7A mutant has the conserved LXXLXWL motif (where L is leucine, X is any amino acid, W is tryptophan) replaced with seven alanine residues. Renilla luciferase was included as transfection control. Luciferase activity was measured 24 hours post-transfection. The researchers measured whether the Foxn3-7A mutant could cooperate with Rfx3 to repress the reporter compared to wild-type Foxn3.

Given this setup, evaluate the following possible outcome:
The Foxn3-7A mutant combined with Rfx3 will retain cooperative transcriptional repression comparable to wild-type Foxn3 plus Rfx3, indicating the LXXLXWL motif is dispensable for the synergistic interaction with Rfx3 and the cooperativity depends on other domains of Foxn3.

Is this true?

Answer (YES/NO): NO